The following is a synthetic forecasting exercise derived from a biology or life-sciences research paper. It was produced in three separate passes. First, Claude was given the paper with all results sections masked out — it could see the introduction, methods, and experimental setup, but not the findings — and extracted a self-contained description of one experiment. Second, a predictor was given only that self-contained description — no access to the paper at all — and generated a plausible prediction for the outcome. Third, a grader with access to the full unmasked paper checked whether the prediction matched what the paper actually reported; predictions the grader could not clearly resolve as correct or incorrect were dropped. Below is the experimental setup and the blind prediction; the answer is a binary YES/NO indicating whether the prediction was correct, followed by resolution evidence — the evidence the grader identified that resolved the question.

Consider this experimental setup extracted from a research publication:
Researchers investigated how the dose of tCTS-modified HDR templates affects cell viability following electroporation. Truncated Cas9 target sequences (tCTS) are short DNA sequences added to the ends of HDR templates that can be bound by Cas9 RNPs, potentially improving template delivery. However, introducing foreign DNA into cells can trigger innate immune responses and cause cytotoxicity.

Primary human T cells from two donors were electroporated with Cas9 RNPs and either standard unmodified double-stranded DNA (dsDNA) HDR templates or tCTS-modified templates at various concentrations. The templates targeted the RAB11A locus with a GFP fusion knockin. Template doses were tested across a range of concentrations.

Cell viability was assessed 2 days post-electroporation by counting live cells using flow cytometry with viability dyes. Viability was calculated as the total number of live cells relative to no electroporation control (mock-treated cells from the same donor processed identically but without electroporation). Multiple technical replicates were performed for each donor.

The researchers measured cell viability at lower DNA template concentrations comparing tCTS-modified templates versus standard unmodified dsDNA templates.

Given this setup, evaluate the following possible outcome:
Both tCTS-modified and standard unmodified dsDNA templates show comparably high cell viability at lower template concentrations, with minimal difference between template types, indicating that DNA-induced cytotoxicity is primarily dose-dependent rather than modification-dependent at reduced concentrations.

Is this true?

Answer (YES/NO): NO